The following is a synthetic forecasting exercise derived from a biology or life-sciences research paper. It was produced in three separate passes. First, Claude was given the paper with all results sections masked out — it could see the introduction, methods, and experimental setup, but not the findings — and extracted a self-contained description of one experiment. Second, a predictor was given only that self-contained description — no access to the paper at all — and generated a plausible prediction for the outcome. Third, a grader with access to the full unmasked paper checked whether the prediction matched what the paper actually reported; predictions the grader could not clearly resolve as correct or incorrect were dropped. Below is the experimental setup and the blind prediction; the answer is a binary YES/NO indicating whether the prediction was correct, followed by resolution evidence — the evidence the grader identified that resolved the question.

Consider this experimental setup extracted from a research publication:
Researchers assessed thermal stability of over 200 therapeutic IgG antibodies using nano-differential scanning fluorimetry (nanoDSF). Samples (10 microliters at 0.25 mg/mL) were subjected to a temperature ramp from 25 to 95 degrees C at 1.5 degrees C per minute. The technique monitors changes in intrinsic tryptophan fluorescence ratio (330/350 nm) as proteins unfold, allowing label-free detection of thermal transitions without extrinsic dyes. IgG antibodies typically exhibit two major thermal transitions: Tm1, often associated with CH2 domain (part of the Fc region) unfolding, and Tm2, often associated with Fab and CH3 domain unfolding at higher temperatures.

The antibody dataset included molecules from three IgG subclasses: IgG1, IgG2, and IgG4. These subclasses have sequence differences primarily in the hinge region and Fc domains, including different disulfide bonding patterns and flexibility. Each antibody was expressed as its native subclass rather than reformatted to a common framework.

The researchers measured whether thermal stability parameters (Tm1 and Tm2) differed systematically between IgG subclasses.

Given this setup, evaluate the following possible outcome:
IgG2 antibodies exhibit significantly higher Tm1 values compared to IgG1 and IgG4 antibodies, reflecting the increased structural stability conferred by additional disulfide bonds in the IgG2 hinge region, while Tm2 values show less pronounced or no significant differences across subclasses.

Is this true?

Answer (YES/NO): NO